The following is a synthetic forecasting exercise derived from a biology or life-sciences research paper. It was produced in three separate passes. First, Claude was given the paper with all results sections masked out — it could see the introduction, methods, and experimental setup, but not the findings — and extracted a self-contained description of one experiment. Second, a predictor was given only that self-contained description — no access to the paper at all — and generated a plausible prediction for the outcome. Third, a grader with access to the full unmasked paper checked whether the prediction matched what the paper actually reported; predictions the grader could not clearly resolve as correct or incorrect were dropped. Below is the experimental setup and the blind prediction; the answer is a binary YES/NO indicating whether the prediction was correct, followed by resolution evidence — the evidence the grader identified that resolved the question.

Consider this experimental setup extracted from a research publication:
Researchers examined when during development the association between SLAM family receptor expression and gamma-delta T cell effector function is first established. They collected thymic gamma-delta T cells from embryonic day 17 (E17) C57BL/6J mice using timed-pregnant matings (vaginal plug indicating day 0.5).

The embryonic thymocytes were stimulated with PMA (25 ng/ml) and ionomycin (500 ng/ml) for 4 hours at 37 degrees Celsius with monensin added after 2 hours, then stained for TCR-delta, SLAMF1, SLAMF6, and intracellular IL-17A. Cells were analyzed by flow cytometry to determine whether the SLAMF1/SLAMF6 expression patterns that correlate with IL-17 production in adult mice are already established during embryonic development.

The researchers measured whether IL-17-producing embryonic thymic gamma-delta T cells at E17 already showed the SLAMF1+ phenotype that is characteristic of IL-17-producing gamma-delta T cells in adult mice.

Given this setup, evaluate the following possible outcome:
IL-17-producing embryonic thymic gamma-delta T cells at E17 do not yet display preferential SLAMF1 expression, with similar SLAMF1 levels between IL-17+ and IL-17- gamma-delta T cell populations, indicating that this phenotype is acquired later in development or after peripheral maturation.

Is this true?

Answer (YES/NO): NO